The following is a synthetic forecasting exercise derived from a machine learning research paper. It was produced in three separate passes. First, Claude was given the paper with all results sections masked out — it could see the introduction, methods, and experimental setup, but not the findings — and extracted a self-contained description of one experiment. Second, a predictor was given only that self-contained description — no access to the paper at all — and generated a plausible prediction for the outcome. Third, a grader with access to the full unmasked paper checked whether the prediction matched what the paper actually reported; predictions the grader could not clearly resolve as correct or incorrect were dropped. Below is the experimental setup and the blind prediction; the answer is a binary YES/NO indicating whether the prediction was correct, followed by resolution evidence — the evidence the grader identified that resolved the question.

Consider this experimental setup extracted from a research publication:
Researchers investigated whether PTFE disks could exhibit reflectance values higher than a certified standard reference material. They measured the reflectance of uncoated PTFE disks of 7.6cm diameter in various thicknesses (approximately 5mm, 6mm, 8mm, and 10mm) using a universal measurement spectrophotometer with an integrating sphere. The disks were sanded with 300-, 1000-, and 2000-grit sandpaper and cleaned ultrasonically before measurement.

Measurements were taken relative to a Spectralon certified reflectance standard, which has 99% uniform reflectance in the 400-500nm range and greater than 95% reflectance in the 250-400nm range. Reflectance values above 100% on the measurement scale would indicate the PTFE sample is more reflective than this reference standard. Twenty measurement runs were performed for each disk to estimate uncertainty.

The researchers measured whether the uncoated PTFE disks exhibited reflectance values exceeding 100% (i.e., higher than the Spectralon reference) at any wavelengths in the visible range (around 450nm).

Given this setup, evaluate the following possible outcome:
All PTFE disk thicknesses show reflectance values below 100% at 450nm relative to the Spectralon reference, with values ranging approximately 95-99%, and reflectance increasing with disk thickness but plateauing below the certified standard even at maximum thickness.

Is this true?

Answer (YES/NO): NO